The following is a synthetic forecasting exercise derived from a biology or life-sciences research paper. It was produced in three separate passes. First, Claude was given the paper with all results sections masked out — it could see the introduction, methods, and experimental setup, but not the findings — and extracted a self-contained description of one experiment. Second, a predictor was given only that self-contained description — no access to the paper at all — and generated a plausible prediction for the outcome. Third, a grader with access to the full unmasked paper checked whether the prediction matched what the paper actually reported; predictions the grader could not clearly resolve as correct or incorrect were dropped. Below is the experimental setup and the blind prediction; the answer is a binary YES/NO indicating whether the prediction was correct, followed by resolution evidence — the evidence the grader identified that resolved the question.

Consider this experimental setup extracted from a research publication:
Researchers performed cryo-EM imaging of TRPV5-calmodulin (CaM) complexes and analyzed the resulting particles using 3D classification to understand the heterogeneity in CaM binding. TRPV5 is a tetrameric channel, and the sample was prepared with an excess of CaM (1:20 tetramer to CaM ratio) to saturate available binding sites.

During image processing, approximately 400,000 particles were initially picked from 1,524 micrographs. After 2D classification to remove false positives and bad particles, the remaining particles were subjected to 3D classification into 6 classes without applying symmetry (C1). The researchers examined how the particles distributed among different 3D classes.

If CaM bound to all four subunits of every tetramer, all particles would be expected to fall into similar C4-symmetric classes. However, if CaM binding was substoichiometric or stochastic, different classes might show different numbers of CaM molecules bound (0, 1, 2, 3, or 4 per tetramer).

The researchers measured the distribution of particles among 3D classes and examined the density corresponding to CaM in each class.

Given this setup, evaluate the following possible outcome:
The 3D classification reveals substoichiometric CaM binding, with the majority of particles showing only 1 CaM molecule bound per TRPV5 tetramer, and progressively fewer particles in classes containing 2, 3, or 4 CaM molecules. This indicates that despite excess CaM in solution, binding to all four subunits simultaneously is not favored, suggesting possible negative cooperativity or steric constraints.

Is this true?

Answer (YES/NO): NO